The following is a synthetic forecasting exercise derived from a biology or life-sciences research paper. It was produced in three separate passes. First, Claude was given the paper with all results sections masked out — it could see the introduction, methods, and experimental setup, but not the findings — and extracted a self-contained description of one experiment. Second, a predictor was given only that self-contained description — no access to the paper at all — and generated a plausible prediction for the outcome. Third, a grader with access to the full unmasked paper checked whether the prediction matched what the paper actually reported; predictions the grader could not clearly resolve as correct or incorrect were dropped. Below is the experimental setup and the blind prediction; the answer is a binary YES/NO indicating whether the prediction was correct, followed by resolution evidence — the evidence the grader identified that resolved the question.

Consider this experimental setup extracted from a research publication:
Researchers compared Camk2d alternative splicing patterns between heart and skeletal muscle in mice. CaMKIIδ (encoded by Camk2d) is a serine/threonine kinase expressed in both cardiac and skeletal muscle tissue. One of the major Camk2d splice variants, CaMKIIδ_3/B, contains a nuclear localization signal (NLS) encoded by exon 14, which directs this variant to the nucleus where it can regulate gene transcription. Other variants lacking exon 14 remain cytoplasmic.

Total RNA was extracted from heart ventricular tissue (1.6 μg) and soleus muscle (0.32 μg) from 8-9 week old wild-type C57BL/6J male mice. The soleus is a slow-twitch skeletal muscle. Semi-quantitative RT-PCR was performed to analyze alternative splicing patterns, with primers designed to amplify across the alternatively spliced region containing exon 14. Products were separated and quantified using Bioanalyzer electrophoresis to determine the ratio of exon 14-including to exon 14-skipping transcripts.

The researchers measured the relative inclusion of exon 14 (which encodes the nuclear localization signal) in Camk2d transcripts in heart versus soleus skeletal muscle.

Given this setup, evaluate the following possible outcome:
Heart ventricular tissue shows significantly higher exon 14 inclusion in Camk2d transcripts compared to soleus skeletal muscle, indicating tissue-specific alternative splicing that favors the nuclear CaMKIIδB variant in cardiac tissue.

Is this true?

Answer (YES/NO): YES